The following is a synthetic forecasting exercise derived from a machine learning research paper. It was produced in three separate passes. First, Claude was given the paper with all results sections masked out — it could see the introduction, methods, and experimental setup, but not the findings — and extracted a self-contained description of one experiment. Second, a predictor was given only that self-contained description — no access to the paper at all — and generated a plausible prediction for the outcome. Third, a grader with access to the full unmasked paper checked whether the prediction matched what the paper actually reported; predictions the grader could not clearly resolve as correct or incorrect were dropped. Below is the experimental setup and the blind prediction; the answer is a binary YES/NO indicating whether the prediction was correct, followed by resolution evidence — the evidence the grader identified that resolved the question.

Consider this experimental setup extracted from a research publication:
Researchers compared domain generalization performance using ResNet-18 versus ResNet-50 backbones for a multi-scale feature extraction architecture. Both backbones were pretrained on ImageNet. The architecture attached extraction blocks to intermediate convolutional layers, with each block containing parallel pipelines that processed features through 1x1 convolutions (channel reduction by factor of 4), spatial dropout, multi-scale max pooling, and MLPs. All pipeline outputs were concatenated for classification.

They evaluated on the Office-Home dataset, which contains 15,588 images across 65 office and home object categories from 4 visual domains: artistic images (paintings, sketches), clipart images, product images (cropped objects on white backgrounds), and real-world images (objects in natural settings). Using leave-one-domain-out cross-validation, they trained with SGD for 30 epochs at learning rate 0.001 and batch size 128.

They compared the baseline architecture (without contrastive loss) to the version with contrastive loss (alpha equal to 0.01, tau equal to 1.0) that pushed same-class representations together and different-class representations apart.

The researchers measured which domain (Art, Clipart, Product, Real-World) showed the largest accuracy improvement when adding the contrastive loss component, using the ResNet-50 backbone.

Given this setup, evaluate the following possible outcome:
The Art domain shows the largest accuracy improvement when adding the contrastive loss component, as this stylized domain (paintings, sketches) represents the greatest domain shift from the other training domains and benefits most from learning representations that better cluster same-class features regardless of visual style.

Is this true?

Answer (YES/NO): YES